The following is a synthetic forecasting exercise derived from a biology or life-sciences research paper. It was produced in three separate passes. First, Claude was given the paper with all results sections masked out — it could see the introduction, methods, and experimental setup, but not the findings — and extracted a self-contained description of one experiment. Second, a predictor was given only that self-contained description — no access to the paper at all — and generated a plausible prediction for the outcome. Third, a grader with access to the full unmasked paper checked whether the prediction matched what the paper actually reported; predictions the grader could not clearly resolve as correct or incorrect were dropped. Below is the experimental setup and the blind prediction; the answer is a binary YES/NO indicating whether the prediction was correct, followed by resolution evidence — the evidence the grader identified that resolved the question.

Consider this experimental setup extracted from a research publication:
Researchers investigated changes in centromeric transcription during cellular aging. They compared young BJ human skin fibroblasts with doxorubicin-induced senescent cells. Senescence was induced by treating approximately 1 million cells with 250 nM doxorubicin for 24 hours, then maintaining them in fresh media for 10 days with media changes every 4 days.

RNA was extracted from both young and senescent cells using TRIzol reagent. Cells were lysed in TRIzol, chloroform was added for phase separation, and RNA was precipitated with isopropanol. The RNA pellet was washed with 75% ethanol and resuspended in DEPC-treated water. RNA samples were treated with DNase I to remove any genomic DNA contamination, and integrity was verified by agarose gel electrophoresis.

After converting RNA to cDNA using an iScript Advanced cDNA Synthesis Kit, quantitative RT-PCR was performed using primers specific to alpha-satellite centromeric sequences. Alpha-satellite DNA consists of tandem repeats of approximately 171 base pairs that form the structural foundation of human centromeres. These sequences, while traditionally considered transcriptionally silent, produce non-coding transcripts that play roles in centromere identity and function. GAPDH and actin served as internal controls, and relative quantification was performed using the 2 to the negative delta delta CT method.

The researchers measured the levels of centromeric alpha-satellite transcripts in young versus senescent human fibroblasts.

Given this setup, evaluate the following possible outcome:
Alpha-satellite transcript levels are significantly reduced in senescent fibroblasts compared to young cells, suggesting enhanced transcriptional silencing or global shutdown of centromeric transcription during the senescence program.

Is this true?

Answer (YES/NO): YES